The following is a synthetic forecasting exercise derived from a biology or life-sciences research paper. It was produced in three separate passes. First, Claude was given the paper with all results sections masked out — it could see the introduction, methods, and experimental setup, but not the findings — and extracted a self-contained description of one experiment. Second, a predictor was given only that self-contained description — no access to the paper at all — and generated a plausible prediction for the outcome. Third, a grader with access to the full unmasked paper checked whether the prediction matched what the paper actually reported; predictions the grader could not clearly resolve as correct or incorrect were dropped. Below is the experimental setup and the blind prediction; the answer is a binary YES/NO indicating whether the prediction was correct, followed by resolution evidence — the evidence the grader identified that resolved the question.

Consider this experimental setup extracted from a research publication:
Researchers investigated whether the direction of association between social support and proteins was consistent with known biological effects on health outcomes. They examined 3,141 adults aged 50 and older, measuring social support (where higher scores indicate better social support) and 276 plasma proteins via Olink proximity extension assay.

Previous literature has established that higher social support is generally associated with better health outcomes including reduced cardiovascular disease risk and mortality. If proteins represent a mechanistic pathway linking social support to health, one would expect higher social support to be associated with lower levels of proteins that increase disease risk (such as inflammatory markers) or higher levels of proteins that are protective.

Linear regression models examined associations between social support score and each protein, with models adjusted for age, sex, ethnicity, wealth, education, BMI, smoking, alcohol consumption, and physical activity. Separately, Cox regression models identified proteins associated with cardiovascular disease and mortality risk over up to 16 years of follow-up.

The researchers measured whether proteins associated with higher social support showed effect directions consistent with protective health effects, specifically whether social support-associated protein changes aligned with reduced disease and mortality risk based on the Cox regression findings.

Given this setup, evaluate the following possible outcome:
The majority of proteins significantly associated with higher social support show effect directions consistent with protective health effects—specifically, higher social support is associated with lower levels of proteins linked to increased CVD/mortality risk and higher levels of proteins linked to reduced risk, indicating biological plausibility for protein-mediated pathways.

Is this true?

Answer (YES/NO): YES